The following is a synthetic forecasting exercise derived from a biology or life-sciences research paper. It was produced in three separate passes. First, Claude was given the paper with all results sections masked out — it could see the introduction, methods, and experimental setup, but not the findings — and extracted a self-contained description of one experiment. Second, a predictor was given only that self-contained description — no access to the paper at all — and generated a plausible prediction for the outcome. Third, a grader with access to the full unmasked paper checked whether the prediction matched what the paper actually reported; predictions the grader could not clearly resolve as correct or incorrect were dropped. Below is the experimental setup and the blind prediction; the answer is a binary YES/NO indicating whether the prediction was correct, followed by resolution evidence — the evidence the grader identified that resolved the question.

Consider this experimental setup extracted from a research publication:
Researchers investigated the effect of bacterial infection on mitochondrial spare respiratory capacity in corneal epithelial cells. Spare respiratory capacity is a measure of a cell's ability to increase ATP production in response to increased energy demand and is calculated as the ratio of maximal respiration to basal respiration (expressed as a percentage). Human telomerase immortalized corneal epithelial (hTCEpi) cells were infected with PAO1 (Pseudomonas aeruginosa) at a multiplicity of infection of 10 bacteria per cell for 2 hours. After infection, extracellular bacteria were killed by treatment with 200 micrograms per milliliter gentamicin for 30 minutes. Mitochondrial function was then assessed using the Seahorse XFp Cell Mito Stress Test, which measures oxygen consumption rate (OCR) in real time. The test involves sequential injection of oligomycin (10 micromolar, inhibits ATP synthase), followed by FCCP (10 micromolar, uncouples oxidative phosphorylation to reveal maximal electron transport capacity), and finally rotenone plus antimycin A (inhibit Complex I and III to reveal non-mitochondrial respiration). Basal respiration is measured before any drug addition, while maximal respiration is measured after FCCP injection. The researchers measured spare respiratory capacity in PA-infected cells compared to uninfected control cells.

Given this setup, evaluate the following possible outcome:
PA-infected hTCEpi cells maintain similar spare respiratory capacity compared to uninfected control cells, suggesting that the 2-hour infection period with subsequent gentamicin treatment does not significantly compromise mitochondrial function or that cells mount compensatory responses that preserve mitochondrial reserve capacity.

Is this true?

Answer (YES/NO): YES